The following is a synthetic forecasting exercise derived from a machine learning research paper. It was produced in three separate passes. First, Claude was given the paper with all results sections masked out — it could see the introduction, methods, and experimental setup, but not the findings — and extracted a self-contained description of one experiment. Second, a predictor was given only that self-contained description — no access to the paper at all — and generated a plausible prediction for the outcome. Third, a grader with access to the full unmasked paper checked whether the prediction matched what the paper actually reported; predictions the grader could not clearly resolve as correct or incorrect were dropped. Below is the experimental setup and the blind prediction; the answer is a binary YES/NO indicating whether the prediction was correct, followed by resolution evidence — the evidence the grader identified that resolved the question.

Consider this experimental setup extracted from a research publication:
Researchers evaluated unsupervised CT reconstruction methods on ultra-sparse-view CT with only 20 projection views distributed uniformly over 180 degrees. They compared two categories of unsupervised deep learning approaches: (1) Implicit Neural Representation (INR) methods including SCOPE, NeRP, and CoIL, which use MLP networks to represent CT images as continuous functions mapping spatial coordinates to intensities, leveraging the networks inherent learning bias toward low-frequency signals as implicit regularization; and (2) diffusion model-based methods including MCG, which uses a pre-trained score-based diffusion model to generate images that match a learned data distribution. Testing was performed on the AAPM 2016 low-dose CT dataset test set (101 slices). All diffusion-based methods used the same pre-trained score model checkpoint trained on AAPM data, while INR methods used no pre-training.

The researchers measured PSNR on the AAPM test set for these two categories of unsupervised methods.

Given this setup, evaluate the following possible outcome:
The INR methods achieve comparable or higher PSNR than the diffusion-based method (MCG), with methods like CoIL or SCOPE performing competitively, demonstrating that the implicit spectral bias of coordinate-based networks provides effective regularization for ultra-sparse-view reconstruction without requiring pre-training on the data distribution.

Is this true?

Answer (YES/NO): NO